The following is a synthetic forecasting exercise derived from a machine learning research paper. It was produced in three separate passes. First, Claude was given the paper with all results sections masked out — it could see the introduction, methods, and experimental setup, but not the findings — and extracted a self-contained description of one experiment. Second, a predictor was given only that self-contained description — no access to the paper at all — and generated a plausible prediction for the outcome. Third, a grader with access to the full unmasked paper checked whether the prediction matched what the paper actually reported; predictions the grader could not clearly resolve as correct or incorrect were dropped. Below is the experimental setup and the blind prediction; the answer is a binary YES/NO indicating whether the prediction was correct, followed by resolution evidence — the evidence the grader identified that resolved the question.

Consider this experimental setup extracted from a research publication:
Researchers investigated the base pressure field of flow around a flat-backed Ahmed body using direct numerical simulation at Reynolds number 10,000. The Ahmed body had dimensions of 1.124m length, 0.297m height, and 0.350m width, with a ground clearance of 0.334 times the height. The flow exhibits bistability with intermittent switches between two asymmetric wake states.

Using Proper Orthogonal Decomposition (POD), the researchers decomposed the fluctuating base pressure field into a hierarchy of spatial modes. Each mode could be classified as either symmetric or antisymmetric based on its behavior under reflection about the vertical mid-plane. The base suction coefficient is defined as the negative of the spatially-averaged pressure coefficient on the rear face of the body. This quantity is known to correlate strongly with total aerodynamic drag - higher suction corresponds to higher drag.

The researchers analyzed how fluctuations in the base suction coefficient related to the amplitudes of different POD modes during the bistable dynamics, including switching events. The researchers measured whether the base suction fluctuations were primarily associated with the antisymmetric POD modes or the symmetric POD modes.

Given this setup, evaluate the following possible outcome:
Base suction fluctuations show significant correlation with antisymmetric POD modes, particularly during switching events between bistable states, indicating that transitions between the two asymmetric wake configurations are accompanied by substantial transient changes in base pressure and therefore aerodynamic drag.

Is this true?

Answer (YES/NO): NO